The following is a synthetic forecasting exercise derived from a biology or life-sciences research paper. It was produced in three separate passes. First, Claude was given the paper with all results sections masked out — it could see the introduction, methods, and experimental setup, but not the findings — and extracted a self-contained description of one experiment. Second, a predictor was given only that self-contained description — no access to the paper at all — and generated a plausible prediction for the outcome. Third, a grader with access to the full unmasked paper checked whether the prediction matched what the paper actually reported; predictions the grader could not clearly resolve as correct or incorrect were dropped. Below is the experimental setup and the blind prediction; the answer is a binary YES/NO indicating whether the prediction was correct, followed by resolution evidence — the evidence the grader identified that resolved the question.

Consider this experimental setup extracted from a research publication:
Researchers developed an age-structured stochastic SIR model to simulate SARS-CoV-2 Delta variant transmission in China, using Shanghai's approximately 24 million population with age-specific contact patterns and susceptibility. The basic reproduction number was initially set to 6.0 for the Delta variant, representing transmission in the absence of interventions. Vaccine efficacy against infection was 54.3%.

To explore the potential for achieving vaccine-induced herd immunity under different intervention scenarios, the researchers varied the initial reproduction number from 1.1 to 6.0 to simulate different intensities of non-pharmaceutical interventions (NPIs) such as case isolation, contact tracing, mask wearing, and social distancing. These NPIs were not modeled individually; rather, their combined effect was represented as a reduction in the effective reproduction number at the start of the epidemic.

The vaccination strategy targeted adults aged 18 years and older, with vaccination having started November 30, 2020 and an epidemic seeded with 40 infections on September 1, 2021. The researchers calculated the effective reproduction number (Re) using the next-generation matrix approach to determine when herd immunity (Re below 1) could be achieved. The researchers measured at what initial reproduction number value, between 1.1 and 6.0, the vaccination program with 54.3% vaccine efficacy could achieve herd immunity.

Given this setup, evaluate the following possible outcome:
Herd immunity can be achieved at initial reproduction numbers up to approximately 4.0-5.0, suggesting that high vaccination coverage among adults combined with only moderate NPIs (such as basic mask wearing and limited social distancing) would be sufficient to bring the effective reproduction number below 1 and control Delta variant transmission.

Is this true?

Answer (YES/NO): NO